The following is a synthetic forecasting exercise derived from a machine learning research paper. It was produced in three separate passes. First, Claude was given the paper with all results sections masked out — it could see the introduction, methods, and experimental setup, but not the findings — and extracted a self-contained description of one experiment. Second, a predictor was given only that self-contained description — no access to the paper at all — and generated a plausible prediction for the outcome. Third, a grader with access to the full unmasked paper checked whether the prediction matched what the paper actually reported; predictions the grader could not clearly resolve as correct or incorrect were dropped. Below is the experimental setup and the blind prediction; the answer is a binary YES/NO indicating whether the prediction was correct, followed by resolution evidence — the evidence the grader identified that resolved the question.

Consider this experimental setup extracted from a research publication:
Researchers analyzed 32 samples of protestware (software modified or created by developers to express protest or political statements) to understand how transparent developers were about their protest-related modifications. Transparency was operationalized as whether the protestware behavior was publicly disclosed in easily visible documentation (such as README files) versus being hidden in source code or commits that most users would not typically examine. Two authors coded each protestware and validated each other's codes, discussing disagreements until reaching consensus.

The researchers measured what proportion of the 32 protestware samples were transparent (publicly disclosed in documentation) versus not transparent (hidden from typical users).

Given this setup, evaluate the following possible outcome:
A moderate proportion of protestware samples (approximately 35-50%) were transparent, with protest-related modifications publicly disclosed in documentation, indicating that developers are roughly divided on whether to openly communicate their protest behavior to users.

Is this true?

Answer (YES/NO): NO